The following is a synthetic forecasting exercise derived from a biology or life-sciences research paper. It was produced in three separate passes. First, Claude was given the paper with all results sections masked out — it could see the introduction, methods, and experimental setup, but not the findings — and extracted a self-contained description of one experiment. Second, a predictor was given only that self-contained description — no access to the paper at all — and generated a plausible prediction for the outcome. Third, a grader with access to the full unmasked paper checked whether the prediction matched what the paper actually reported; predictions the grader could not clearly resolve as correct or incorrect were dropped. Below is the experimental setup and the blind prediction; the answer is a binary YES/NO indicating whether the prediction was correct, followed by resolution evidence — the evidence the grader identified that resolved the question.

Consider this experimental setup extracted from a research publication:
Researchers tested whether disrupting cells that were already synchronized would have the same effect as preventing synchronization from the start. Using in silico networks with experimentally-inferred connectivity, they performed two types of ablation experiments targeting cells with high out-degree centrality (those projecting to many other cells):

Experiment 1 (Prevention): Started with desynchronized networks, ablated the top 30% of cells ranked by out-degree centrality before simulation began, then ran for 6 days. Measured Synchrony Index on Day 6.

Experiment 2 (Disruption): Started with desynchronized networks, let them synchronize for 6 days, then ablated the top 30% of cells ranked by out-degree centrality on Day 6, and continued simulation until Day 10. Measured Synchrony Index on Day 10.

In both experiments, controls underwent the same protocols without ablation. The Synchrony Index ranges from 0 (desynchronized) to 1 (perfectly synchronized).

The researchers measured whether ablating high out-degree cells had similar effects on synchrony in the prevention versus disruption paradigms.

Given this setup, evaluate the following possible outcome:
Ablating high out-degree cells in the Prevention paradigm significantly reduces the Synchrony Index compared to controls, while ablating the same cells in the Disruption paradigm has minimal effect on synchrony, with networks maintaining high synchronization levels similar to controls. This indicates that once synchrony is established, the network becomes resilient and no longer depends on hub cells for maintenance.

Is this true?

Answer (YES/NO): NO